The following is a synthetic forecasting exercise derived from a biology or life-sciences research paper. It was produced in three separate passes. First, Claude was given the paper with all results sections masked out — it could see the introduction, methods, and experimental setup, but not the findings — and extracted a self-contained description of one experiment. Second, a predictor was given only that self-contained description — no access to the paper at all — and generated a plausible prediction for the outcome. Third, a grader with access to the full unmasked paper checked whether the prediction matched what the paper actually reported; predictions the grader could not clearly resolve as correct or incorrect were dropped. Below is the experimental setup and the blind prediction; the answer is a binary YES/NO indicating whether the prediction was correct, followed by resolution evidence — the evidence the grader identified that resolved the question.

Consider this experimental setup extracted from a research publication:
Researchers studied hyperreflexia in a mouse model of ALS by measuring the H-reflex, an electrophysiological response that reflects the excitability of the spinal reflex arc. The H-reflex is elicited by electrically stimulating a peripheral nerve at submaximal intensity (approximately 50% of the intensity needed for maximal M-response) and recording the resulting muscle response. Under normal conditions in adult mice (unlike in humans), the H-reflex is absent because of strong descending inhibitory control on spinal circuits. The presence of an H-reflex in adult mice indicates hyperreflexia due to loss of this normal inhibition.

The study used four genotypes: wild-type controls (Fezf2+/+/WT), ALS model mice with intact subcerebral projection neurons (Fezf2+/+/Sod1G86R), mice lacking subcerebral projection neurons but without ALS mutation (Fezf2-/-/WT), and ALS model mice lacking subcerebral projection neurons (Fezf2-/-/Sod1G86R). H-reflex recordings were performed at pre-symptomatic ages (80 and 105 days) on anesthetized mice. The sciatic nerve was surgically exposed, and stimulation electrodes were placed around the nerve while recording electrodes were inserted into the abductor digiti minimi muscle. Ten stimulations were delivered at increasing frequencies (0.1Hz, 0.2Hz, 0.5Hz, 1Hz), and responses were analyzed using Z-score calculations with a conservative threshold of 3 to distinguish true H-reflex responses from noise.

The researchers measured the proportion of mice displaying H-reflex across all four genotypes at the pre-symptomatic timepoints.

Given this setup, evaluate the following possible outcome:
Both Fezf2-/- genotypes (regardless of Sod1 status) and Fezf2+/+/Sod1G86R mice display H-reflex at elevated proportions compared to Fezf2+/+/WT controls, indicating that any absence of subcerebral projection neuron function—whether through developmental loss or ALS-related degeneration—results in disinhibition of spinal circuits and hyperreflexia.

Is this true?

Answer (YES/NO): NO